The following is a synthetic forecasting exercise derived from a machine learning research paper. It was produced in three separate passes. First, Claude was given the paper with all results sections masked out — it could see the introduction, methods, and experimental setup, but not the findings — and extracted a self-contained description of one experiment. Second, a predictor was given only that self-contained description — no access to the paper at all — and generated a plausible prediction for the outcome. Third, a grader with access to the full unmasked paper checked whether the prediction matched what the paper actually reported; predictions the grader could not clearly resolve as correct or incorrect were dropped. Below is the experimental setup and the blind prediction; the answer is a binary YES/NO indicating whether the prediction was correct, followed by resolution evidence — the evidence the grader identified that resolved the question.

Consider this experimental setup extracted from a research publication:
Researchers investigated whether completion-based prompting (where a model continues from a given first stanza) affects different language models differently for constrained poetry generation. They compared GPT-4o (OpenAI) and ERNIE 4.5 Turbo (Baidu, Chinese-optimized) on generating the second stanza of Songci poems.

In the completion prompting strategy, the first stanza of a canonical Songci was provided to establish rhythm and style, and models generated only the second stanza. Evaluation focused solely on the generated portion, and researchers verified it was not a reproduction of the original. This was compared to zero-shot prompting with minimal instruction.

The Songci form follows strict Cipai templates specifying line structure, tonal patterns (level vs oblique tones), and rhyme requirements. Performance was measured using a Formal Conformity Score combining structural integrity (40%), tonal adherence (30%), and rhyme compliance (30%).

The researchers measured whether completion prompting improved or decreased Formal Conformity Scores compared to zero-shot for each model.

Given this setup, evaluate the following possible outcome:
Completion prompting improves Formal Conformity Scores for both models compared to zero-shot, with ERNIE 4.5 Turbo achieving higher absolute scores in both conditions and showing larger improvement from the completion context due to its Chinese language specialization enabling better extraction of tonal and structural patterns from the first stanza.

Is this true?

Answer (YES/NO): NO